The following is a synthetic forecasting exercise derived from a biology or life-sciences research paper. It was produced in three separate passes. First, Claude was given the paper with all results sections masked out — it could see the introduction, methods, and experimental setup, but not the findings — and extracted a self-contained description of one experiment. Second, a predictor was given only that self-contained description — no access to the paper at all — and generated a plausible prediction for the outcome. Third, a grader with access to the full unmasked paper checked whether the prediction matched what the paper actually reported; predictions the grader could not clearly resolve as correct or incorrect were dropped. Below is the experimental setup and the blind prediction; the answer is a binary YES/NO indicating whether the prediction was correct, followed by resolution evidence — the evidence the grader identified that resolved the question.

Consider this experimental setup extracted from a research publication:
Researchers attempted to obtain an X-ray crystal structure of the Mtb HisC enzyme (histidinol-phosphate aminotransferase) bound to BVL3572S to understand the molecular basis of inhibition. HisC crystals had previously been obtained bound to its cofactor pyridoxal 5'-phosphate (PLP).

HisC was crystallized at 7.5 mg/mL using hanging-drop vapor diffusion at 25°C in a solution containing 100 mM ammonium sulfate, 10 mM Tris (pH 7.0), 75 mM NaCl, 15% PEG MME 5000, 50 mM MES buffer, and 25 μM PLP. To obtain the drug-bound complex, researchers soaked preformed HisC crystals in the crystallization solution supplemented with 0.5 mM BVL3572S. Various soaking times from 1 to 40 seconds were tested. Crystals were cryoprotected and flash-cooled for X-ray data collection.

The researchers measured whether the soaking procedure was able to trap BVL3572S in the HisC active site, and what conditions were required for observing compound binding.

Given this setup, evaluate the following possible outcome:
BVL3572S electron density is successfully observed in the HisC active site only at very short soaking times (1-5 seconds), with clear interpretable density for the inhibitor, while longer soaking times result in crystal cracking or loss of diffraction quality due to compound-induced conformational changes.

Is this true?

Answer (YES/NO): NO